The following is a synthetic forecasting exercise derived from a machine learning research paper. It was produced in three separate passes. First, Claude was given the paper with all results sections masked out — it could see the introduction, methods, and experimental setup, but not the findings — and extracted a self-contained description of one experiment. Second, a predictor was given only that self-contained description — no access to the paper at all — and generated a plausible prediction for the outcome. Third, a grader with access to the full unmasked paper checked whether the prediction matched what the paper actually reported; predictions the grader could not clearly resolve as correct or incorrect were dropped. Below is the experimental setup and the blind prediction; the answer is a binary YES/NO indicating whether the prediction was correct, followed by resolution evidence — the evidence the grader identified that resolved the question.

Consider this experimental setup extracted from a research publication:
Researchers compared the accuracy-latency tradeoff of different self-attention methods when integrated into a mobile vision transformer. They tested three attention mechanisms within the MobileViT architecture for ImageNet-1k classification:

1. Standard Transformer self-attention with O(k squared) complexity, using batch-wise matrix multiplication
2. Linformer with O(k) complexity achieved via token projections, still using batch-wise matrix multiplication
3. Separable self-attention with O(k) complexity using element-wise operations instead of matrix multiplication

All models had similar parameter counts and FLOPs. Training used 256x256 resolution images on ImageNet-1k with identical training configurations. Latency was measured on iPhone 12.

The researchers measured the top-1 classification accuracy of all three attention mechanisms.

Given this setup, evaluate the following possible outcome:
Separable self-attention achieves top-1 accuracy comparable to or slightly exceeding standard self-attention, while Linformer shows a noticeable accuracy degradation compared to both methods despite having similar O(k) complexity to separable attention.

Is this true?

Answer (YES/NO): NO